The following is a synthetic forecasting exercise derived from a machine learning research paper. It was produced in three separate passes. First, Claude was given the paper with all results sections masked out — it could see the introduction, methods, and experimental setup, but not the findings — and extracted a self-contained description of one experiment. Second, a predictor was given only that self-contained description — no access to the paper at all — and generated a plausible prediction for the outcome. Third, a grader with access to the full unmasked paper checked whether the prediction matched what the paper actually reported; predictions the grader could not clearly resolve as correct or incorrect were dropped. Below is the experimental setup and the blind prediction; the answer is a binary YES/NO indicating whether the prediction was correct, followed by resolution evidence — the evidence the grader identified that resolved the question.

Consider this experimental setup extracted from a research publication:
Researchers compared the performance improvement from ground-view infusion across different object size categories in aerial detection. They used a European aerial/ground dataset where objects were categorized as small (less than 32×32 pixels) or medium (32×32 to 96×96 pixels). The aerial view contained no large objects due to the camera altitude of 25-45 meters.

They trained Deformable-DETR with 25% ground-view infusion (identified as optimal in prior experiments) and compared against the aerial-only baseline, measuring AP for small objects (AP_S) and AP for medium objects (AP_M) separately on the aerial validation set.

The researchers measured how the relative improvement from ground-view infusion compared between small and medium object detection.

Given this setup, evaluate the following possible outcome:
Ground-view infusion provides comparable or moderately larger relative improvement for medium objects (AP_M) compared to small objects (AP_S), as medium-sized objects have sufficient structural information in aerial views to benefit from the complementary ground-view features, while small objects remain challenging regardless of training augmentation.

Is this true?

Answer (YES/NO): YES